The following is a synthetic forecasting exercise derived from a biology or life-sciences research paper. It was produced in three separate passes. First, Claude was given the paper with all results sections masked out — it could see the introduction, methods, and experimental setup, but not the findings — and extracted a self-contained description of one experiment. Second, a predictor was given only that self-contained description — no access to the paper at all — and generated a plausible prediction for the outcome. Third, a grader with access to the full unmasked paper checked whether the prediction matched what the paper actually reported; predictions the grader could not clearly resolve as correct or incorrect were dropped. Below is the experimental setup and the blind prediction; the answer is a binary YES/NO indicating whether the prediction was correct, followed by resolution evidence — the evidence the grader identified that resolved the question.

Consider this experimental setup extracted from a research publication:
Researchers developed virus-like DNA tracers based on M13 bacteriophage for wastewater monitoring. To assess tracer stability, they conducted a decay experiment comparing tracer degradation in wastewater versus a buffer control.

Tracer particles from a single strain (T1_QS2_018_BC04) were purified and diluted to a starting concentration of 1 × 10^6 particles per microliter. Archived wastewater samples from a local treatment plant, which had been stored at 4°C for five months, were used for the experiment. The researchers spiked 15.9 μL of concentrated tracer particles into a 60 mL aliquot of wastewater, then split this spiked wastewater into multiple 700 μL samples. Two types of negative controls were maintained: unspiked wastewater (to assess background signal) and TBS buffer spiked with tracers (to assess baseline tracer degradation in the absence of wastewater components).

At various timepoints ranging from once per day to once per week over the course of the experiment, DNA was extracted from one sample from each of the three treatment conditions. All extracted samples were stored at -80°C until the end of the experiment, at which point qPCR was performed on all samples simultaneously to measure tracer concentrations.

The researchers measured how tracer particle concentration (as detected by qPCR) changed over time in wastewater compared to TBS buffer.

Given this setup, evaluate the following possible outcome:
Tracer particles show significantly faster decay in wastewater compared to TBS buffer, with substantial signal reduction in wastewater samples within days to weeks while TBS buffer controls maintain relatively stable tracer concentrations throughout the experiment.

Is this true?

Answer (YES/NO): YES